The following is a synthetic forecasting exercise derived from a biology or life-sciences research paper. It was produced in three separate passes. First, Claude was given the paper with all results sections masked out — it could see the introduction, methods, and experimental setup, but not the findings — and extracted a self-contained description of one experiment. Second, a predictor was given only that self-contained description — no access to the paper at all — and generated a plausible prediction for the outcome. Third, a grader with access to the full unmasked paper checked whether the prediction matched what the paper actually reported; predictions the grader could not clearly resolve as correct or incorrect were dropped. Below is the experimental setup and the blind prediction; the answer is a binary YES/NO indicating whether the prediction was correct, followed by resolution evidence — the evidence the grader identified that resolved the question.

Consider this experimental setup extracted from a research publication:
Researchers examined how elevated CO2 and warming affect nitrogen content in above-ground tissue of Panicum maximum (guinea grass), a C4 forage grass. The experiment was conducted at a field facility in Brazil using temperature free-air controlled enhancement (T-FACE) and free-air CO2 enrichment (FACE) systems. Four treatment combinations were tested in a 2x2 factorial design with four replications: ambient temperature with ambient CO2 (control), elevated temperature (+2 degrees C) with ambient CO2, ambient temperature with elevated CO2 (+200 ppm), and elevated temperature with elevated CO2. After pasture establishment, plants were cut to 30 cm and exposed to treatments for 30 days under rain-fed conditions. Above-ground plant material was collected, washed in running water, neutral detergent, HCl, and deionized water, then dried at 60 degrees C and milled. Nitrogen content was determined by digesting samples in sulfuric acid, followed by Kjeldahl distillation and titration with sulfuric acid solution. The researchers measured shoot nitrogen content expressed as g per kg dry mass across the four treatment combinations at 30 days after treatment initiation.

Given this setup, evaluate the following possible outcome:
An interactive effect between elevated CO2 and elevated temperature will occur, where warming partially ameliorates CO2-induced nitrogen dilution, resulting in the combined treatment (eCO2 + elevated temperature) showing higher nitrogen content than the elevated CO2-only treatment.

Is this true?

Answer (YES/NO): NO